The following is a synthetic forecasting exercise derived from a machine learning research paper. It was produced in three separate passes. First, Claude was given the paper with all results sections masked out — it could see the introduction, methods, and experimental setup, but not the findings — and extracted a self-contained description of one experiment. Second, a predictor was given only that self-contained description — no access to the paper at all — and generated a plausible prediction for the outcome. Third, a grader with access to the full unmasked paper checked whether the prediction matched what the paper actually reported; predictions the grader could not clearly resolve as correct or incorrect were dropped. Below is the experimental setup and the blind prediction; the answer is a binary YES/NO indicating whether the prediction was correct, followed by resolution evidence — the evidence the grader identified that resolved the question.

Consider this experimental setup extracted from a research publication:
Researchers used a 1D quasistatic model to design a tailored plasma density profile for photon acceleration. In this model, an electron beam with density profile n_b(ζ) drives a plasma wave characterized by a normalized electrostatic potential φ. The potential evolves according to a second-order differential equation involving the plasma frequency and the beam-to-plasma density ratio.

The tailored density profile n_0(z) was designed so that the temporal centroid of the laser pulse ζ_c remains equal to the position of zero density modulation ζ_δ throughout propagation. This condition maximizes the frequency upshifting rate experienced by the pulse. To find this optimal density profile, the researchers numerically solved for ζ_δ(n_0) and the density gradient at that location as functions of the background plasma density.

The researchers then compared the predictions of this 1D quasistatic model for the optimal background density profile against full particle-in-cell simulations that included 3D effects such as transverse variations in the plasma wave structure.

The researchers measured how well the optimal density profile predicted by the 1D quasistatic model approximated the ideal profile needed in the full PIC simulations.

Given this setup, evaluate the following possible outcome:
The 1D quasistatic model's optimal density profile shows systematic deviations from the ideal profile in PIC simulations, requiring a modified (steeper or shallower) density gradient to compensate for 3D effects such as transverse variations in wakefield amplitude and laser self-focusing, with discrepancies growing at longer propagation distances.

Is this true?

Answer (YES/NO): NO